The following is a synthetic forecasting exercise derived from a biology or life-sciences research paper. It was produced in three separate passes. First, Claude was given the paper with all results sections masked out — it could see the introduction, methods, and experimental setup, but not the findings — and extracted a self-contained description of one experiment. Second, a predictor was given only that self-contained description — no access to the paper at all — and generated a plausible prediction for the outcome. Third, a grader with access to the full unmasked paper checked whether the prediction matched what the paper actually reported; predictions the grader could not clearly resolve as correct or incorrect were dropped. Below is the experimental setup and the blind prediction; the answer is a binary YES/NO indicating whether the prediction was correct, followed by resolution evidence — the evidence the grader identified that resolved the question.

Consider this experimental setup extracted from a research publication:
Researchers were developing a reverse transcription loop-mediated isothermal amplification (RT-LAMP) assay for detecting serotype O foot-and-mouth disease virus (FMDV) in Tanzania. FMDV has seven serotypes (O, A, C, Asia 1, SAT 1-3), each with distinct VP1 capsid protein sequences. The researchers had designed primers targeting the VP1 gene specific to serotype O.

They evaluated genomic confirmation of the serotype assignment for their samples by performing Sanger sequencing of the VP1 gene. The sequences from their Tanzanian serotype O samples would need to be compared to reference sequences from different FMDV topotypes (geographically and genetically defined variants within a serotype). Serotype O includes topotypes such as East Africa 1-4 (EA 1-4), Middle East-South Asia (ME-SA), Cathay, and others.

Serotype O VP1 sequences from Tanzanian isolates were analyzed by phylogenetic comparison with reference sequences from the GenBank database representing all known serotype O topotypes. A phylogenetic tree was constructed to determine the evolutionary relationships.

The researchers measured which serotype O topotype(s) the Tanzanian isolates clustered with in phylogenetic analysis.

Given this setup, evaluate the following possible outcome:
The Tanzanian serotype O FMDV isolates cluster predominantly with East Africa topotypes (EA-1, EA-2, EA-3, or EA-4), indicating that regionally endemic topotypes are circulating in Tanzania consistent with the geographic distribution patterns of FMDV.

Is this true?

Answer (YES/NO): YES